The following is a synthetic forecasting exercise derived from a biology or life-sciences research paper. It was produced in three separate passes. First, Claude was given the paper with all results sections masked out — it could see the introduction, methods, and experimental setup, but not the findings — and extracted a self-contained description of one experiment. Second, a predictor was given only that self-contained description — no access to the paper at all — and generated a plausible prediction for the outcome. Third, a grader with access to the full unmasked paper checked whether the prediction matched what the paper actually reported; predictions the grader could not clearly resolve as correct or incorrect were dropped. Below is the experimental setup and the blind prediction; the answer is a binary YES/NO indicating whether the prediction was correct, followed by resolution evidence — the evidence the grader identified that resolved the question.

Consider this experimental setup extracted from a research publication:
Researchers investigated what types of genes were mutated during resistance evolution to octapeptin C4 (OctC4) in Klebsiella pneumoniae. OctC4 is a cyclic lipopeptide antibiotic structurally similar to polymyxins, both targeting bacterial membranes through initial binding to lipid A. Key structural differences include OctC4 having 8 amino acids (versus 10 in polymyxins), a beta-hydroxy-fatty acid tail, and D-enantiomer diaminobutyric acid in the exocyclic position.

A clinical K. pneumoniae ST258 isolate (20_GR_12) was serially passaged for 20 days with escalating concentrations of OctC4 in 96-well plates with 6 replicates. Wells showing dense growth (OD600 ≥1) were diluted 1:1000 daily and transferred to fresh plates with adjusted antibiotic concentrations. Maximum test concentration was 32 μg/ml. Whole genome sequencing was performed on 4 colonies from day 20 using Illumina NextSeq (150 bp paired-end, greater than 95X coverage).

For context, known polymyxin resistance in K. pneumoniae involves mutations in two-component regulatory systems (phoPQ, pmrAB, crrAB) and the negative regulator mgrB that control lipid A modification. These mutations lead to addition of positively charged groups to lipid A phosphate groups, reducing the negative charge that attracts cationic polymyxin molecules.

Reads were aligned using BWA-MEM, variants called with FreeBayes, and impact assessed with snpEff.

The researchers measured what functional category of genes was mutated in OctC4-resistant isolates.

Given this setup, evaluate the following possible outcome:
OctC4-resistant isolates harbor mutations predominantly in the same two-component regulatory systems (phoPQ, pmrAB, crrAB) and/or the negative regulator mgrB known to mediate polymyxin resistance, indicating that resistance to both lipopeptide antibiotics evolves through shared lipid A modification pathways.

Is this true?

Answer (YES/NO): NO